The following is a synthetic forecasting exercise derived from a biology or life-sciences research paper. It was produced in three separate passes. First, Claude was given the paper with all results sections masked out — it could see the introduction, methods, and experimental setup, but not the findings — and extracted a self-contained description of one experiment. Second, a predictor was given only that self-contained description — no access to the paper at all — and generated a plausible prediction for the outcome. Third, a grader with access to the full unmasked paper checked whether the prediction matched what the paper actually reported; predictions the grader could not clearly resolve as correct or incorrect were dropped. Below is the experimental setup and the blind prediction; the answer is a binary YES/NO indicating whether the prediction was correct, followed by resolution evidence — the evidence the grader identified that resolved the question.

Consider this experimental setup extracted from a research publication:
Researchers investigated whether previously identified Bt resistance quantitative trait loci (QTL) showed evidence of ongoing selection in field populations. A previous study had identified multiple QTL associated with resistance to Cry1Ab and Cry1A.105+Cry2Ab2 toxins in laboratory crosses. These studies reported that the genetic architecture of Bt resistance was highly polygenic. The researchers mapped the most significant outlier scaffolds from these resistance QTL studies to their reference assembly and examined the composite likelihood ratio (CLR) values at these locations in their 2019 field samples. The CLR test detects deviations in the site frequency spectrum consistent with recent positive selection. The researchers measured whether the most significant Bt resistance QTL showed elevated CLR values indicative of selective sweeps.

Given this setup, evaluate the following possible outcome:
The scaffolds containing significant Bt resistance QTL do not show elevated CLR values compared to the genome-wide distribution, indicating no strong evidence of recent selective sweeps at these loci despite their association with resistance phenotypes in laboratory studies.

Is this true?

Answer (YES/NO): NO